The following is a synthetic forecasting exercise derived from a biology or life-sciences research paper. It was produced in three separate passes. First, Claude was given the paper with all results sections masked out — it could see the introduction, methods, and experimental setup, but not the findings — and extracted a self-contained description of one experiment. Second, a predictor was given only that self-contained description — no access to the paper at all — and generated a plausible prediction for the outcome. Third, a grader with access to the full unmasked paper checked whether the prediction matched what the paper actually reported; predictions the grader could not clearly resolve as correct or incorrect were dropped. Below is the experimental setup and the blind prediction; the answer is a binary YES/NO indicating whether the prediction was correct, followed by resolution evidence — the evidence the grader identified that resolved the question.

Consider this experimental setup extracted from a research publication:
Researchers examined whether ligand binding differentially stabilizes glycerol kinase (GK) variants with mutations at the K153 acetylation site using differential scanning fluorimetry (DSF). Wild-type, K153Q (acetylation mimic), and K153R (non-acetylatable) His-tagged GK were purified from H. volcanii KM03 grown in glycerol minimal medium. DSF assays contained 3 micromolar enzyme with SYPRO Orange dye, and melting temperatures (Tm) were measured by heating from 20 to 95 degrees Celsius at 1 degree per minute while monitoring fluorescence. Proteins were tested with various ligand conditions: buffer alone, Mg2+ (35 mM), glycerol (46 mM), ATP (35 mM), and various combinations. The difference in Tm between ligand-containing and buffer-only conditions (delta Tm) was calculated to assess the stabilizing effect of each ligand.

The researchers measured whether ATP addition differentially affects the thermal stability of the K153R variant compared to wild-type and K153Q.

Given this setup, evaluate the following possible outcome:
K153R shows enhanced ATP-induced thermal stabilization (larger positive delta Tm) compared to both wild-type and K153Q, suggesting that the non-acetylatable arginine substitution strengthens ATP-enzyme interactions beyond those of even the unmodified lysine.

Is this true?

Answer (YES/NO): NO